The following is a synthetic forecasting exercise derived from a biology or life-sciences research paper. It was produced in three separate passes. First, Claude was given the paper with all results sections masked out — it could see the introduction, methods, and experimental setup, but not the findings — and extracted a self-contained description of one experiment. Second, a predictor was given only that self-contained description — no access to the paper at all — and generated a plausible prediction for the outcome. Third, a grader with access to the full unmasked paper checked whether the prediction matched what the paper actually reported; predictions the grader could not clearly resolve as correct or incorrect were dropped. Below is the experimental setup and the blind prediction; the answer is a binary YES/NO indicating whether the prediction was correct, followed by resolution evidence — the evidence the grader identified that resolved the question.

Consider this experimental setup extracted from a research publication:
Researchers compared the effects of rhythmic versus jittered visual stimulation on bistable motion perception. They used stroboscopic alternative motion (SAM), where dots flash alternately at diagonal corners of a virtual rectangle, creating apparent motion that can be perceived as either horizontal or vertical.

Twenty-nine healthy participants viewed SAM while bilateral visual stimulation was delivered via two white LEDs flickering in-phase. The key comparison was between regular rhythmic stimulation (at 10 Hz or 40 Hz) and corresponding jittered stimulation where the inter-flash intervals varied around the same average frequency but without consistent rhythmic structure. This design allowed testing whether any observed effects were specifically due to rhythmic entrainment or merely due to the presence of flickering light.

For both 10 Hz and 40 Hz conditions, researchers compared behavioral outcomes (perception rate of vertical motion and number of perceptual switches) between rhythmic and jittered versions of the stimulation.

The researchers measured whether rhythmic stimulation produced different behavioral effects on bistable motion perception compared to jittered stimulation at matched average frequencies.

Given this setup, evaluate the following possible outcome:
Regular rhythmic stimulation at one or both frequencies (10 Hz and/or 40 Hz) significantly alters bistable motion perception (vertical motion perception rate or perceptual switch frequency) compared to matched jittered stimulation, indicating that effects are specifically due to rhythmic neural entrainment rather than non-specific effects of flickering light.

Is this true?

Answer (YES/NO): NO